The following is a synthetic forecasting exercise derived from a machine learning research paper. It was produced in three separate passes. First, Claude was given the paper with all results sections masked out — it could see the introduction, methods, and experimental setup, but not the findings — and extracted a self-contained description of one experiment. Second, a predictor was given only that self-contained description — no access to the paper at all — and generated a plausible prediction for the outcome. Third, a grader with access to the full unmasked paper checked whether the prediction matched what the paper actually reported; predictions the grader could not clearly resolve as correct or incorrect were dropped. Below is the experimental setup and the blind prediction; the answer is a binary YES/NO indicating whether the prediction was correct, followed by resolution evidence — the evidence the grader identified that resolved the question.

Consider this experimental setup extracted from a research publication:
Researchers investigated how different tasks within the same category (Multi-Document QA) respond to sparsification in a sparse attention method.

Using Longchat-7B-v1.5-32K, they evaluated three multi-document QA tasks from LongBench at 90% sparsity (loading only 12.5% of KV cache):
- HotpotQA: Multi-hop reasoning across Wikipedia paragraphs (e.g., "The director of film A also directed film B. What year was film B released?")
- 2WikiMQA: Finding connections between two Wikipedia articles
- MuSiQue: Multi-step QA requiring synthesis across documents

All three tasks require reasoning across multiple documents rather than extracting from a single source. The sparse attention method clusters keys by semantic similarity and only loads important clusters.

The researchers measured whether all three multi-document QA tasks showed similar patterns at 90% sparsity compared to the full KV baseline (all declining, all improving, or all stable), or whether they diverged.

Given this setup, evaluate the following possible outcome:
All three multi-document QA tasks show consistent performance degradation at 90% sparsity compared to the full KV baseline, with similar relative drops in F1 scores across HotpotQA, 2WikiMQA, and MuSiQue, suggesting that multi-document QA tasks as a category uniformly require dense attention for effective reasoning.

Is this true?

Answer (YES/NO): NO